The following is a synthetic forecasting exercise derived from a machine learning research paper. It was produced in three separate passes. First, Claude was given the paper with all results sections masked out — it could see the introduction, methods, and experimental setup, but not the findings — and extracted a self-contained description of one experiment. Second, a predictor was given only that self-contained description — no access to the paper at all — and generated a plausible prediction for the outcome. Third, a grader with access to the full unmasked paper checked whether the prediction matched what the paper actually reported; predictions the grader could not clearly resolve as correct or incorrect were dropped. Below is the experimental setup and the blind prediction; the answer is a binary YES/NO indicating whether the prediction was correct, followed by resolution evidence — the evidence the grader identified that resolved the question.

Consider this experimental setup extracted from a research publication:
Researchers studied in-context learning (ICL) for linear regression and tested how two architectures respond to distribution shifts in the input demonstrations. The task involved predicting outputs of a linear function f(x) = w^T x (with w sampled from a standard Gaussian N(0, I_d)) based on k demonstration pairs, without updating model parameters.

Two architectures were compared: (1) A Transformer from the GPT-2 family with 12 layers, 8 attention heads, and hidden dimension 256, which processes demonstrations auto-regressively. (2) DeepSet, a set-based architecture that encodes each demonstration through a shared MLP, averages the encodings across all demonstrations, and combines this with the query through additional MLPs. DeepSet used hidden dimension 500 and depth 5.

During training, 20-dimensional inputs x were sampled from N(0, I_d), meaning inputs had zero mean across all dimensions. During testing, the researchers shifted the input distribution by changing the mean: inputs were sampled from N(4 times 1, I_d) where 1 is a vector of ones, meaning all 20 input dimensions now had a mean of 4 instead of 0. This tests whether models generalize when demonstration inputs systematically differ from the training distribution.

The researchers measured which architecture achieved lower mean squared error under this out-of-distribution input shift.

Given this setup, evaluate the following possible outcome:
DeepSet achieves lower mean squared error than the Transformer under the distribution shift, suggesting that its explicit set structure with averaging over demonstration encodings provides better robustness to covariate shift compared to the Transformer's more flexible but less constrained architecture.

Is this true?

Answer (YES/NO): YES